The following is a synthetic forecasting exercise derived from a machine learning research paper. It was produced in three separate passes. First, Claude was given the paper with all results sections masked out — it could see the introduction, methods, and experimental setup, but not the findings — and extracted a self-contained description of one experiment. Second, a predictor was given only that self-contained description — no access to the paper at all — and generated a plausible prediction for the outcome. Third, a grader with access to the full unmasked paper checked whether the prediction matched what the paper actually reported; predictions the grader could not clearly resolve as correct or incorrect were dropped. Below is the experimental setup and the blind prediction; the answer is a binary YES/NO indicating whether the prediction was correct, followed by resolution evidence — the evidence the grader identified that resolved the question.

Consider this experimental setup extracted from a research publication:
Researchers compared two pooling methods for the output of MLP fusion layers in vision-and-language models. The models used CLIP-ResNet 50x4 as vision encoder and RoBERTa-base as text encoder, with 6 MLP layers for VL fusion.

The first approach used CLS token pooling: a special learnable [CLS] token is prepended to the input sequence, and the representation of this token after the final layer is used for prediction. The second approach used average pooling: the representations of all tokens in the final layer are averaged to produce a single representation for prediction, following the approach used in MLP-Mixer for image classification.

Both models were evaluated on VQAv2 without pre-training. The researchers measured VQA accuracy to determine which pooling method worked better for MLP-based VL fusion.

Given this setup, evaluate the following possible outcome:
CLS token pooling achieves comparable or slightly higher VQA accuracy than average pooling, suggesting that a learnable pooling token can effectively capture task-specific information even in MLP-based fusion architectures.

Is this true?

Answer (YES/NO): YES